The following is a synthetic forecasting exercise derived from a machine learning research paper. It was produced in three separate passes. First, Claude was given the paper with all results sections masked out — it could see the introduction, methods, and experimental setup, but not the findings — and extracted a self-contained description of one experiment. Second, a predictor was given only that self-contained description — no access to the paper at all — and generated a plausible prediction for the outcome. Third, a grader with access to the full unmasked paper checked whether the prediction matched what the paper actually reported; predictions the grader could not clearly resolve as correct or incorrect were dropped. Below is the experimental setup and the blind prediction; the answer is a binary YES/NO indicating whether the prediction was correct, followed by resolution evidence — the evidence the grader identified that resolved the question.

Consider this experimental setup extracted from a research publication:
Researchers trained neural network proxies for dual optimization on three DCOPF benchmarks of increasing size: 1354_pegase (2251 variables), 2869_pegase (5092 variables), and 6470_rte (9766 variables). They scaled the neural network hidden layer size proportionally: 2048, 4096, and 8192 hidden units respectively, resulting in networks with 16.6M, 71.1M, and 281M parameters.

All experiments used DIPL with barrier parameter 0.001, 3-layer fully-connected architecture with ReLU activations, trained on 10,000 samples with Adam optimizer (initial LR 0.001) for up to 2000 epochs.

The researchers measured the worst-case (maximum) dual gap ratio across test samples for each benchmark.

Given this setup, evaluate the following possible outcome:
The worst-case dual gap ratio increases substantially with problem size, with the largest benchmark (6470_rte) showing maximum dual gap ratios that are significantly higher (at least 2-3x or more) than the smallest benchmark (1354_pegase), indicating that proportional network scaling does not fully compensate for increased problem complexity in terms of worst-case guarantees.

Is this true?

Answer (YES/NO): NO